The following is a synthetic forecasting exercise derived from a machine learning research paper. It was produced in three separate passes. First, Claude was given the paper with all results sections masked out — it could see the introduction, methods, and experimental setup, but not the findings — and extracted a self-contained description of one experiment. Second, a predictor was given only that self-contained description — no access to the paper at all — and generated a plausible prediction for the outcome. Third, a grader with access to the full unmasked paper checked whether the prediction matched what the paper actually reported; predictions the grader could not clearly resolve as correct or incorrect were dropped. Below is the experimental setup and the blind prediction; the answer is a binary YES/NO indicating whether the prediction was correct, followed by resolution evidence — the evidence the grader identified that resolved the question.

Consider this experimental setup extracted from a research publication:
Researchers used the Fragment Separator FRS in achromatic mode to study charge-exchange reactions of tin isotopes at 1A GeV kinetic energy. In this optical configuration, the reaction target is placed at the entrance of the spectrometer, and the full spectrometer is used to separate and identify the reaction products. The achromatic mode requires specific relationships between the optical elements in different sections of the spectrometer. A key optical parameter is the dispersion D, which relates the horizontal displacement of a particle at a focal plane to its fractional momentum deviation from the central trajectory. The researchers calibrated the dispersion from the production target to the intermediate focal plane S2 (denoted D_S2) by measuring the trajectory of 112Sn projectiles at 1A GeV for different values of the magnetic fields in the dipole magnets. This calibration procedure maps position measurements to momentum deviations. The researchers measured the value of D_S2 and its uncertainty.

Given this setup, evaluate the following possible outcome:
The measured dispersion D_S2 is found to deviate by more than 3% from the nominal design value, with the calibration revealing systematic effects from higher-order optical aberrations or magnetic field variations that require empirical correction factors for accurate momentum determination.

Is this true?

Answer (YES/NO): NO